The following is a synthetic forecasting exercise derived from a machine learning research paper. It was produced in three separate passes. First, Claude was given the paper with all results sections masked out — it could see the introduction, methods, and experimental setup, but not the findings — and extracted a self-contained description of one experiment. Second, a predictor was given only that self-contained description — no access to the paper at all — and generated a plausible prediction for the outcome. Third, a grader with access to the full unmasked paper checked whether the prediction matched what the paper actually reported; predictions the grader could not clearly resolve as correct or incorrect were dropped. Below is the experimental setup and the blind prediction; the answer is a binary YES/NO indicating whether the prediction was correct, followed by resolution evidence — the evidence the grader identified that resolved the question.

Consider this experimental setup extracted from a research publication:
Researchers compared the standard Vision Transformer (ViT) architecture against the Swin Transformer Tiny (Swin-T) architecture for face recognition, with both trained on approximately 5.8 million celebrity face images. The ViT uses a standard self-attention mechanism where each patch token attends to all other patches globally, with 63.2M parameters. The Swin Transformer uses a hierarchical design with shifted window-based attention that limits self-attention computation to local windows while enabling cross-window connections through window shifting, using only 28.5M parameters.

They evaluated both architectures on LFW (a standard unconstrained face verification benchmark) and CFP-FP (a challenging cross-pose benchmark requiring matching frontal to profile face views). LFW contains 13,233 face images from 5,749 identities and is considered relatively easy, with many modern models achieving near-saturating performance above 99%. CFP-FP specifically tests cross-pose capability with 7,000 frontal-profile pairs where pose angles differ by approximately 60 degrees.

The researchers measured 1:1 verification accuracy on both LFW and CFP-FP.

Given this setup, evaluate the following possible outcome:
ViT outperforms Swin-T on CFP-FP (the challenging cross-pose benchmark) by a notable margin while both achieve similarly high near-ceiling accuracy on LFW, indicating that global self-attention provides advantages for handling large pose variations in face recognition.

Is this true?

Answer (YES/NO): NO